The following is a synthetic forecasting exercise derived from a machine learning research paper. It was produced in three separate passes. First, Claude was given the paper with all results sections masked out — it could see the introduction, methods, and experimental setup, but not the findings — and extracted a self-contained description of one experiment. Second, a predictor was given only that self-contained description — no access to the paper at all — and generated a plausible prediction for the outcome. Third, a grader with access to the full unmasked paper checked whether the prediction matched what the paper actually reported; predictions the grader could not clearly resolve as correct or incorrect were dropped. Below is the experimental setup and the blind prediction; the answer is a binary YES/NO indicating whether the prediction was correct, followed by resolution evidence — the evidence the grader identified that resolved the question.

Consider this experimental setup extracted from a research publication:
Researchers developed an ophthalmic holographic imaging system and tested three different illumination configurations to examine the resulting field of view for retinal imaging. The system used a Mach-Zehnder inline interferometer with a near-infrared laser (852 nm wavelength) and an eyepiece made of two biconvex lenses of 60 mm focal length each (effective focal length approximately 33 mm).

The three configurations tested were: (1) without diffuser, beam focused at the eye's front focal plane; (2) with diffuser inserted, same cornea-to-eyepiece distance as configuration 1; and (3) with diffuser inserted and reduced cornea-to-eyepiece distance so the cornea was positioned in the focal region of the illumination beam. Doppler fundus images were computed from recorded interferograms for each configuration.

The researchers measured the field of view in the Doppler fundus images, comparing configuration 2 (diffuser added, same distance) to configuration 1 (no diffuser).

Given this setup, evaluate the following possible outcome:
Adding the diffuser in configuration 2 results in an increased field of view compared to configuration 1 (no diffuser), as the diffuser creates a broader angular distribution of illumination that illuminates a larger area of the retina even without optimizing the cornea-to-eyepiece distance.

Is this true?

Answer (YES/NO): NO